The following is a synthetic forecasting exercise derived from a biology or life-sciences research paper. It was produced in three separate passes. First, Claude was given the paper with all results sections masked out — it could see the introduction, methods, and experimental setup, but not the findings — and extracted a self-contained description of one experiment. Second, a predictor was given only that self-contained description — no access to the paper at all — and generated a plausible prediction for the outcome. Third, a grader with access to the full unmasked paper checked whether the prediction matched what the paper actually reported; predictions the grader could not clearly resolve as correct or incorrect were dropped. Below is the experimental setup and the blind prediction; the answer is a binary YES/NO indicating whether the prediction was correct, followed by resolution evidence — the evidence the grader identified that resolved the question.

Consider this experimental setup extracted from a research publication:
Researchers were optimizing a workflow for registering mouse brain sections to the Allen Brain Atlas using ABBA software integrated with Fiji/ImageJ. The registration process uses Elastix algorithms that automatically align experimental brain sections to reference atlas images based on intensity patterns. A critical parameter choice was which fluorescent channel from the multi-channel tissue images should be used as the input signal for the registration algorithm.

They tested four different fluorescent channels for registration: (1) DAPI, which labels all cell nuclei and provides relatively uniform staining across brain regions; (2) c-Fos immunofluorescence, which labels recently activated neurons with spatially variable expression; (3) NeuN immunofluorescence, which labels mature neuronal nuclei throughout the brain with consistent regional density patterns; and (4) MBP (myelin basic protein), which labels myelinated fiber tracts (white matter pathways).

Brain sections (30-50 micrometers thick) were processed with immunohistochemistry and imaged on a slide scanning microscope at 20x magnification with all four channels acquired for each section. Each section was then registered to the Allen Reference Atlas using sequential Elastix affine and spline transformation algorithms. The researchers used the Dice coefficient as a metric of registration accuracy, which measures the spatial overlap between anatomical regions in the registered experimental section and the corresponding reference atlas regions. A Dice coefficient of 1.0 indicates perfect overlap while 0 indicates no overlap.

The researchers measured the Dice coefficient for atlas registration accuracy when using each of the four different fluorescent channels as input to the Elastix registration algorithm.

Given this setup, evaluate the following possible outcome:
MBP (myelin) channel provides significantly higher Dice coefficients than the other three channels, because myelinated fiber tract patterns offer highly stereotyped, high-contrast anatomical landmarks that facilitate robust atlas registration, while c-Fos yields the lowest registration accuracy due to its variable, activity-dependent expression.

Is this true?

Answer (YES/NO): NO